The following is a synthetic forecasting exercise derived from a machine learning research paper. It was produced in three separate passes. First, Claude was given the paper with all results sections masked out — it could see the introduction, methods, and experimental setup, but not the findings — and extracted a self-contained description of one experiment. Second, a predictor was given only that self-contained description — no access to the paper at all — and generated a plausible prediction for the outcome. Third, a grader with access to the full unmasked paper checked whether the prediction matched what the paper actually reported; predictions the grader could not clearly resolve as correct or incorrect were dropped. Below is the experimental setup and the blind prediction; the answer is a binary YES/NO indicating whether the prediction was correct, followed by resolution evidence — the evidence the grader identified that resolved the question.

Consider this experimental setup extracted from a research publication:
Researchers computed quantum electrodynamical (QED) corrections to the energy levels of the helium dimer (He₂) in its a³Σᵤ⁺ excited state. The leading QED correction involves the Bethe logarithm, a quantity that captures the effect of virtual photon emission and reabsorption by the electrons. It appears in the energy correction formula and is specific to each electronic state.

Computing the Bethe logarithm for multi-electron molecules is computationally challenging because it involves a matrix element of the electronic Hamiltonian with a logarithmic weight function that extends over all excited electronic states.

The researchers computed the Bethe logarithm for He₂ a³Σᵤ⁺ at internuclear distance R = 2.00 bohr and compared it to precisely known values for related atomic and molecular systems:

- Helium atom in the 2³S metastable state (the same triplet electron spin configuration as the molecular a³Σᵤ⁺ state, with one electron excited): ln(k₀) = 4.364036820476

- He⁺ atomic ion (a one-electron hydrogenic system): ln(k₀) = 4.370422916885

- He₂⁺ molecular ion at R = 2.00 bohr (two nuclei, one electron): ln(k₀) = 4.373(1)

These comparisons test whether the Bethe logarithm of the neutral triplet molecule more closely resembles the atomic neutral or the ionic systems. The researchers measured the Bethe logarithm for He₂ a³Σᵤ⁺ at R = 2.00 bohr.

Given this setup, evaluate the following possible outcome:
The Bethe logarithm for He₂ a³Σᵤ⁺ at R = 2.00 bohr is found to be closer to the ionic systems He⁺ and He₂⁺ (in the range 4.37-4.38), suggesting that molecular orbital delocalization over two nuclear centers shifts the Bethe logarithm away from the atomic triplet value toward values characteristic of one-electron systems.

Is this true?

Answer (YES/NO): NO